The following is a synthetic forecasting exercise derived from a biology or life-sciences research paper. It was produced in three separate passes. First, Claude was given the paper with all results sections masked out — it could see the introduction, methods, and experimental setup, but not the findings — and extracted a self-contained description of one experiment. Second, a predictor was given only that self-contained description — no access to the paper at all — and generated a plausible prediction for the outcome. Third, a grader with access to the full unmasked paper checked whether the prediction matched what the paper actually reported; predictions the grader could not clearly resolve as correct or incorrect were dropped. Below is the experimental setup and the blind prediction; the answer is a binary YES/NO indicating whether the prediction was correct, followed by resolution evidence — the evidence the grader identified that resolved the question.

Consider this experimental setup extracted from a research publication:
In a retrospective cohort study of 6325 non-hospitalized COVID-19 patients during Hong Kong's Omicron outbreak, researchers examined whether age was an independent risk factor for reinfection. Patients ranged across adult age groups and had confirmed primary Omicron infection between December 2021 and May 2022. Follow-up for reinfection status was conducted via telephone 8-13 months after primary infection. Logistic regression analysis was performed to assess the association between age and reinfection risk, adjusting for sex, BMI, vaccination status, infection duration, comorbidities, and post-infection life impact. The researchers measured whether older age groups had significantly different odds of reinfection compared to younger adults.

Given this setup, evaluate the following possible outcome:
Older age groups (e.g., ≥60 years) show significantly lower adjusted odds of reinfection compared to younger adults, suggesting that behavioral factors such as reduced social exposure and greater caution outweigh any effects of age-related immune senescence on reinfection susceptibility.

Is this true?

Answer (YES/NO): YES